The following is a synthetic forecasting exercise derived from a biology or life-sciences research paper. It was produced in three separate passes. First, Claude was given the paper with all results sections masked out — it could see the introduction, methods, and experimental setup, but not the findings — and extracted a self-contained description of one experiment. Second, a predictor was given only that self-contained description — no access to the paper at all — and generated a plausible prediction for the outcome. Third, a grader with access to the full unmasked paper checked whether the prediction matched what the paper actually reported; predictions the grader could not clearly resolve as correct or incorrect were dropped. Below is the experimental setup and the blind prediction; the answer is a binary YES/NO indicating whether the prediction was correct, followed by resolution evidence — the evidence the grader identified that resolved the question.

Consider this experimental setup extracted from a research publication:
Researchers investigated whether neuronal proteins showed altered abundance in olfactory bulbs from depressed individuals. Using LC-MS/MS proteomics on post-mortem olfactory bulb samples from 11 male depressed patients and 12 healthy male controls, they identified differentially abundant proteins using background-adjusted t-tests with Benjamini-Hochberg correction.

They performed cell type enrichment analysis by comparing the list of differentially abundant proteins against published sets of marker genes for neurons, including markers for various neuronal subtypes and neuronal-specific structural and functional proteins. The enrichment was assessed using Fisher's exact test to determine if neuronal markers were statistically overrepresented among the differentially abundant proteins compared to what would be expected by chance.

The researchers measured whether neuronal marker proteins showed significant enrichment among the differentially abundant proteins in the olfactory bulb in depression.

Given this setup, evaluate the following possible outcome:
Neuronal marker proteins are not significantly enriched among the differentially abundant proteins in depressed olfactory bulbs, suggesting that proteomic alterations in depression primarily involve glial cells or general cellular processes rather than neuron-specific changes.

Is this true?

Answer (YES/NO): YES